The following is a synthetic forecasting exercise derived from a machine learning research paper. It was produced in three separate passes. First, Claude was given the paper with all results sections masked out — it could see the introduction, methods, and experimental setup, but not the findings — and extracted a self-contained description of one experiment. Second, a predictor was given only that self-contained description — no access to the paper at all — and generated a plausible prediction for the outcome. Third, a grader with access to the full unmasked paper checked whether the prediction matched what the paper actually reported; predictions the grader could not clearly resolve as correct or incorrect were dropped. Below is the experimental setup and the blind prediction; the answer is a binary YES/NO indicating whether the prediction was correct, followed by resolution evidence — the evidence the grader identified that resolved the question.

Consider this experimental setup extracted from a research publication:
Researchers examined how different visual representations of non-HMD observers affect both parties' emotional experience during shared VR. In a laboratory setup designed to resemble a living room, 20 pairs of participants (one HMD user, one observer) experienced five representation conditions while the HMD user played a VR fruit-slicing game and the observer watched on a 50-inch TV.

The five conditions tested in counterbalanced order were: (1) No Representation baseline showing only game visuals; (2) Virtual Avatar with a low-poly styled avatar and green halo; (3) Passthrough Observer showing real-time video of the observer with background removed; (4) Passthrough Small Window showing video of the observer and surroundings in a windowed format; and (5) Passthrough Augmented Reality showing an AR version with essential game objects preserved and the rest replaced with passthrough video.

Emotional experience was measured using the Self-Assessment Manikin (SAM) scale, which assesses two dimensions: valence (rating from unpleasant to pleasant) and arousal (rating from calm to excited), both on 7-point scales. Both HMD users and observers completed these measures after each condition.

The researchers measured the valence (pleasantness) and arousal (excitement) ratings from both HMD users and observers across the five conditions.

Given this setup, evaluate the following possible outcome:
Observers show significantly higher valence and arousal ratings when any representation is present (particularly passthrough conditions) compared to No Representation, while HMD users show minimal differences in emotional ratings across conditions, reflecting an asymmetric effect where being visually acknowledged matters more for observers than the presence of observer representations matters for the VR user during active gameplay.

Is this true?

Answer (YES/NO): NO